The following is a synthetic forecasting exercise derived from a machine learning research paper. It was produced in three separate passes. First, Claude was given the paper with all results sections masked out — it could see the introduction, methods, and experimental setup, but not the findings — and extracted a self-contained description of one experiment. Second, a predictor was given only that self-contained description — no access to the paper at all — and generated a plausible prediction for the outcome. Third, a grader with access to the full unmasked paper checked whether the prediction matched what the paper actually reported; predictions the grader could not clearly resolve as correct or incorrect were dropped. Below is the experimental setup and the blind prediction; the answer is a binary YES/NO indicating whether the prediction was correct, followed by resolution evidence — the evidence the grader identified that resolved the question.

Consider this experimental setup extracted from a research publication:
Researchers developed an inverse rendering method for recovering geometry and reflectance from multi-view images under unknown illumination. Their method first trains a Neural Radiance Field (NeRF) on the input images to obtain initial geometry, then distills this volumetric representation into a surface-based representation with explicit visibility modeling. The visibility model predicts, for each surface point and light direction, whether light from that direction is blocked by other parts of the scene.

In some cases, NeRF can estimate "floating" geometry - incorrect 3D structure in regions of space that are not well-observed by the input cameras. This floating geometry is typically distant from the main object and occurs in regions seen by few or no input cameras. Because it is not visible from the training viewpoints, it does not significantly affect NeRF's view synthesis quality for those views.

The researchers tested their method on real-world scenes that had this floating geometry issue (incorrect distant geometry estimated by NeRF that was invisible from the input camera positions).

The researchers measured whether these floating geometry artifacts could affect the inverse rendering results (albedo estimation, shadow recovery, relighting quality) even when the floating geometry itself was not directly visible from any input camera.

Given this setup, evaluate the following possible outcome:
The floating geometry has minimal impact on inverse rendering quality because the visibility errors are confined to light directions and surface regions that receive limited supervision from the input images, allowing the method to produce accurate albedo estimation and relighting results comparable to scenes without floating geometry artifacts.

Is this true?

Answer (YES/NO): NO